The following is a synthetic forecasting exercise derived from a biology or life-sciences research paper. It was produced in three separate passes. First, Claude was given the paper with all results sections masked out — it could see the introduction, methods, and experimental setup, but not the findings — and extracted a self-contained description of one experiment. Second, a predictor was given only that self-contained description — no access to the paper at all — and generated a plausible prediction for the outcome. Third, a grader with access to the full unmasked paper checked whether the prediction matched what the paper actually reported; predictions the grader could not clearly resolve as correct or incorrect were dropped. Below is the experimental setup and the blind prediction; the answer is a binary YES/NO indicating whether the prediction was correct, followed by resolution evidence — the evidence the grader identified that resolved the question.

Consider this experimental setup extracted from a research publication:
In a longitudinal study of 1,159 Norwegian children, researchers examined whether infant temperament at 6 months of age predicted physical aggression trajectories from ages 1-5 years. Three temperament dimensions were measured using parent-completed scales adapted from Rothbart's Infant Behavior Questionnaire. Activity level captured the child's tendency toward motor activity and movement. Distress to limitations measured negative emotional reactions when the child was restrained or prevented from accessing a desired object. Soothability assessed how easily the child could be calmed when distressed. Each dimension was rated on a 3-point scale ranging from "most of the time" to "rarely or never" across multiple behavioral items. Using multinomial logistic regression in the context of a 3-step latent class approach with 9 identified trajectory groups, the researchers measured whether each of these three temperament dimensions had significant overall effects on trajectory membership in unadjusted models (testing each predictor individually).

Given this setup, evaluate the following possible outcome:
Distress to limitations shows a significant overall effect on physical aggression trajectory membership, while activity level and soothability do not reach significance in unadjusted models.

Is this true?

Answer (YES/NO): NO